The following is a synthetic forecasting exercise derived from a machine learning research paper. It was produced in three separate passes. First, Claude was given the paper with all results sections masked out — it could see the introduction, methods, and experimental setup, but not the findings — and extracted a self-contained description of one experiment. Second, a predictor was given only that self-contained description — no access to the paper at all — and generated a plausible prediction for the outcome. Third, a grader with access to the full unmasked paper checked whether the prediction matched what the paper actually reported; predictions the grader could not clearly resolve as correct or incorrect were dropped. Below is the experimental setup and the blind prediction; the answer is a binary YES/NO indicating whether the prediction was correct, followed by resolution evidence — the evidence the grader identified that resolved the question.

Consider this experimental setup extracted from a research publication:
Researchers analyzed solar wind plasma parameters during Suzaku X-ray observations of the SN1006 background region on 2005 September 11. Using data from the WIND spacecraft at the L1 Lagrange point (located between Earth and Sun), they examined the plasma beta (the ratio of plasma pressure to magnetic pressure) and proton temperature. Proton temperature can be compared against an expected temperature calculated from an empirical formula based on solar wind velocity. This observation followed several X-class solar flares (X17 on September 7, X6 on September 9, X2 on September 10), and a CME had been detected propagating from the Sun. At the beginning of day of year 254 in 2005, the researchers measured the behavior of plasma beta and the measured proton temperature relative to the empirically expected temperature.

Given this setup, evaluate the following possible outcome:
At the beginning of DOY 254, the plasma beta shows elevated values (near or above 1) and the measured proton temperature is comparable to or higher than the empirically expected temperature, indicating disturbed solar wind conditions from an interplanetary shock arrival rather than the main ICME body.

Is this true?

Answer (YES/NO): NO